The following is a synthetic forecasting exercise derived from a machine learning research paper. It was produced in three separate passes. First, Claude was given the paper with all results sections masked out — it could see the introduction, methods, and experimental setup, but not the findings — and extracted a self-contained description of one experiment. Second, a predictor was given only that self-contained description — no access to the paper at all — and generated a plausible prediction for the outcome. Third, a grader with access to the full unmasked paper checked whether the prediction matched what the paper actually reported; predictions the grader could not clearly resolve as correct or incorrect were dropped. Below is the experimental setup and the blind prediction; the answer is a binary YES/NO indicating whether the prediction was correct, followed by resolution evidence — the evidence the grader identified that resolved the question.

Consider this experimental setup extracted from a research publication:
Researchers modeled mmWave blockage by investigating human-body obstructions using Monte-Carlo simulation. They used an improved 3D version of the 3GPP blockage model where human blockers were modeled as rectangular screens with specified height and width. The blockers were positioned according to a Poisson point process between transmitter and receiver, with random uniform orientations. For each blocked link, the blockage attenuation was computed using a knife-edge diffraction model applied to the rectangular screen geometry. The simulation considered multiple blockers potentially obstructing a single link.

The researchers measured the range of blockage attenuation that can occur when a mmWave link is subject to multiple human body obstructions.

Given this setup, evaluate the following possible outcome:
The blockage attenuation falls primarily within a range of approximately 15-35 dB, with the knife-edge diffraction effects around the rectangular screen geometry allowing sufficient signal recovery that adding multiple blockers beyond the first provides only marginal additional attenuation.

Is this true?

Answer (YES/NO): NO